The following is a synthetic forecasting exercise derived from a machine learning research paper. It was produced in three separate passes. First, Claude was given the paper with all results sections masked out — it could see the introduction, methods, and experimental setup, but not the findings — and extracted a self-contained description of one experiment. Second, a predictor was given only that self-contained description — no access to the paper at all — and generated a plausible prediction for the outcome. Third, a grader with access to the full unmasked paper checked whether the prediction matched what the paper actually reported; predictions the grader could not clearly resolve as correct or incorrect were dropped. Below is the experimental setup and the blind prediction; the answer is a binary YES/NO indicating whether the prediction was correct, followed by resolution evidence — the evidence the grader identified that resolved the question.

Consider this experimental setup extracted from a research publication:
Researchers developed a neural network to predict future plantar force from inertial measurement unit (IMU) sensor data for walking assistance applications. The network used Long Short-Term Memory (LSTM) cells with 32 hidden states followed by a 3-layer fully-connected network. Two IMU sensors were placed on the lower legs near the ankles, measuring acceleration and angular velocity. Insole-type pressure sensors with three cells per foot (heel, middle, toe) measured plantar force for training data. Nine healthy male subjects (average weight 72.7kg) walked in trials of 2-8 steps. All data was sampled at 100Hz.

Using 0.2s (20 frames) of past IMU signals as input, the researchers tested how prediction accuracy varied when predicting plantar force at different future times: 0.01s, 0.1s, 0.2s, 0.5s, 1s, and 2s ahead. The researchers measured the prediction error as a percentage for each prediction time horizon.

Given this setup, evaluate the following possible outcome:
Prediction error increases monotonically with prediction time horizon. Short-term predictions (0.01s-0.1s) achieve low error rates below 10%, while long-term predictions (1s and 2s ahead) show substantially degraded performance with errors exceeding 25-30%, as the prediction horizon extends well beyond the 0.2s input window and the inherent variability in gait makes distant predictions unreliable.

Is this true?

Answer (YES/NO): NO